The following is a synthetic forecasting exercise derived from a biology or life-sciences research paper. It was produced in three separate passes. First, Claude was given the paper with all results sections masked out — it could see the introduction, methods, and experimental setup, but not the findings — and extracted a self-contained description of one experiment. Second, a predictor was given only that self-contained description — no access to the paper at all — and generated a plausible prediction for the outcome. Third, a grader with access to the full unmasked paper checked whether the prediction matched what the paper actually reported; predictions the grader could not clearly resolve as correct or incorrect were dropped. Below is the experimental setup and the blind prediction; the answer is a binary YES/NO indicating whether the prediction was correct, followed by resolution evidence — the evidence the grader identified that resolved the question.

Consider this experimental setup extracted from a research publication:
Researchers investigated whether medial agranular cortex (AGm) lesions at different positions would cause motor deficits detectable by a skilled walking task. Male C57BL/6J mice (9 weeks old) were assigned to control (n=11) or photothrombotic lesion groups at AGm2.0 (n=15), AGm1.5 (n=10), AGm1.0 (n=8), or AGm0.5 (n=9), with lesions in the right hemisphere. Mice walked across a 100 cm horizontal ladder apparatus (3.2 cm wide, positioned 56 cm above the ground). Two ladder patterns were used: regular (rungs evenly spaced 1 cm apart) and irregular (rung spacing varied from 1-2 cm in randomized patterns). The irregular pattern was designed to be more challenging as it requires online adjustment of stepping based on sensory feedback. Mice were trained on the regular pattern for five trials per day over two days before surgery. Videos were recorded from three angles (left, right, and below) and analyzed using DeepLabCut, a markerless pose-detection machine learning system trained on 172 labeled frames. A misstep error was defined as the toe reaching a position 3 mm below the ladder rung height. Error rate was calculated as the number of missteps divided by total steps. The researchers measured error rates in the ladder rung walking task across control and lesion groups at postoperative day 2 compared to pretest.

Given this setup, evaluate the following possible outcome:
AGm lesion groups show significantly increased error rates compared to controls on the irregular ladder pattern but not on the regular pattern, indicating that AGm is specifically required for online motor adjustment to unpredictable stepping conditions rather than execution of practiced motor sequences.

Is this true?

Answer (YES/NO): NO